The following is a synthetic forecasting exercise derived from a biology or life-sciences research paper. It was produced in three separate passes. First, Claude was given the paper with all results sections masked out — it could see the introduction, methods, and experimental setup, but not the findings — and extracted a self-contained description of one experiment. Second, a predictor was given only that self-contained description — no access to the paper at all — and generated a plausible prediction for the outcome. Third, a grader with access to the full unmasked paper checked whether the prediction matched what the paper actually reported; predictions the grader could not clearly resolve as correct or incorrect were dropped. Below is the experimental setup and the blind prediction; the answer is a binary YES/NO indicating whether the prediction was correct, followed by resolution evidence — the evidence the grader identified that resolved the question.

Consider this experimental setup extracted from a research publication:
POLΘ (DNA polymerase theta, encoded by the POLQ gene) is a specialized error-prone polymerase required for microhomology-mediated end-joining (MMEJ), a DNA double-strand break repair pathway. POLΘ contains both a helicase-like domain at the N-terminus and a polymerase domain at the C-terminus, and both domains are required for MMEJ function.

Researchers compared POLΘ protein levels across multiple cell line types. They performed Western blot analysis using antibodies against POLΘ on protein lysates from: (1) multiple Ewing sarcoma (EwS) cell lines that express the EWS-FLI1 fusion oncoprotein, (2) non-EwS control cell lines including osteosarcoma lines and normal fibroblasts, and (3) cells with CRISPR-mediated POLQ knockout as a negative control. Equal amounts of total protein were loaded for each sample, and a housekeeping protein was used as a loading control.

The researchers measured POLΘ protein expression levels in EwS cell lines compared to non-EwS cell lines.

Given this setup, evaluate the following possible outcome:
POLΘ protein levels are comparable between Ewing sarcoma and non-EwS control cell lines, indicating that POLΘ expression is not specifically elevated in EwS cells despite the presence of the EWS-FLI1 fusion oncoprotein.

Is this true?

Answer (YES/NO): NO